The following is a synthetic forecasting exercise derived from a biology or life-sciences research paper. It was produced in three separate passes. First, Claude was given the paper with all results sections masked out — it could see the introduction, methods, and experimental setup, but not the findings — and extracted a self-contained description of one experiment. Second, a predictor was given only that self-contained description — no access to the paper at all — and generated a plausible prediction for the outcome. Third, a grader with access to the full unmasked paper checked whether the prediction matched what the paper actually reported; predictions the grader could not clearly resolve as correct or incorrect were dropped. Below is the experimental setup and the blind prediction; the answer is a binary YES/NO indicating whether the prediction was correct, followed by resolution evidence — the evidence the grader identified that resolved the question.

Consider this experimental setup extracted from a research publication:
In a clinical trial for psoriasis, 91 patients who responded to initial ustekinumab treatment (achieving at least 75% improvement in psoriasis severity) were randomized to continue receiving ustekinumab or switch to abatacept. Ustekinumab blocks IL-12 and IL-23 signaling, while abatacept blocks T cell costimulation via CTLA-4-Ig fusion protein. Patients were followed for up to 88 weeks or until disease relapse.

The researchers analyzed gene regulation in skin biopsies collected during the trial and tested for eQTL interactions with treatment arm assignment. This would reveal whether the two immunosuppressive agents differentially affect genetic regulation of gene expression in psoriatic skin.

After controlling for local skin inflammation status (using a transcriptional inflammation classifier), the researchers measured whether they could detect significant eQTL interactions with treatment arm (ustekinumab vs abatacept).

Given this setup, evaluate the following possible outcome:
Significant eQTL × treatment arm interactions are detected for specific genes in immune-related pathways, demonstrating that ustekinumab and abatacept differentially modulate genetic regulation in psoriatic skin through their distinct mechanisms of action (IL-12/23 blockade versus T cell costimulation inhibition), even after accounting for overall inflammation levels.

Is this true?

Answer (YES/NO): NO